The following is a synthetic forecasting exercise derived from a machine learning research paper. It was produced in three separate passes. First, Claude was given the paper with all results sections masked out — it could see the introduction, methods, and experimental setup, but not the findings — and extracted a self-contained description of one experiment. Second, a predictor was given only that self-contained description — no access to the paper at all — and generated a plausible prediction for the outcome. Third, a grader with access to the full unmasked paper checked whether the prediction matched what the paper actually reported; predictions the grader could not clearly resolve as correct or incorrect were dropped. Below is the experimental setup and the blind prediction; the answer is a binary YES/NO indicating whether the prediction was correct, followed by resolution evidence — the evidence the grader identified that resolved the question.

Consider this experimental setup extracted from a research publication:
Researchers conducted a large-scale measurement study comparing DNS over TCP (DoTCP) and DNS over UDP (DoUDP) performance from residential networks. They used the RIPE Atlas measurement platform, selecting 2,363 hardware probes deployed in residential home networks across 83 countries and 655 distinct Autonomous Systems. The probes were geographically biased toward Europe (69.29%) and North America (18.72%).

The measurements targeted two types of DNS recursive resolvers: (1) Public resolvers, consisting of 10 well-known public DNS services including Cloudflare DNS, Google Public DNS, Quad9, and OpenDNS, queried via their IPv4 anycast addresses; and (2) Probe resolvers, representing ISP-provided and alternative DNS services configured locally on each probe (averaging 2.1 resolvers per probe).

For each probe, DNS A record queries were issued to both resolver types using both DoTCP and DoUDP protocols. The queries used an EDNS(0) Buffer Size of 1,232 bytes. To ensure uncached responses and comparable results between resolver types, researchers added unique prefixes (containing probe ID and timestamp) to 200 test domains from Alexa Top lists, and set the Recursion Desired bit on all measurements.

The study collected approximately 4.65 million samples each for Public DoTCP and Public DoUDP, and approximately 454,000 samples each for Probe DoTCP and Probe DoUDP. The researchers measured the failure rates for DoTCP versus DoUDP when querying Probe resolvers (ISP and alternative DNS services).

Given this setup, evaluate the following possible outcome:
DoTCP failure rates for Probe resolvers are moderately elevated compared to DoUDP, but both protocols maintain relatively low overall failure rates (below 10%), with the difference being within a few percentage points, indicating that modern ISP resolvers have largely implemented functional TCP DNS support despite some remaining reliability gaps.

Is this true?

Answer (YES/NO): NO